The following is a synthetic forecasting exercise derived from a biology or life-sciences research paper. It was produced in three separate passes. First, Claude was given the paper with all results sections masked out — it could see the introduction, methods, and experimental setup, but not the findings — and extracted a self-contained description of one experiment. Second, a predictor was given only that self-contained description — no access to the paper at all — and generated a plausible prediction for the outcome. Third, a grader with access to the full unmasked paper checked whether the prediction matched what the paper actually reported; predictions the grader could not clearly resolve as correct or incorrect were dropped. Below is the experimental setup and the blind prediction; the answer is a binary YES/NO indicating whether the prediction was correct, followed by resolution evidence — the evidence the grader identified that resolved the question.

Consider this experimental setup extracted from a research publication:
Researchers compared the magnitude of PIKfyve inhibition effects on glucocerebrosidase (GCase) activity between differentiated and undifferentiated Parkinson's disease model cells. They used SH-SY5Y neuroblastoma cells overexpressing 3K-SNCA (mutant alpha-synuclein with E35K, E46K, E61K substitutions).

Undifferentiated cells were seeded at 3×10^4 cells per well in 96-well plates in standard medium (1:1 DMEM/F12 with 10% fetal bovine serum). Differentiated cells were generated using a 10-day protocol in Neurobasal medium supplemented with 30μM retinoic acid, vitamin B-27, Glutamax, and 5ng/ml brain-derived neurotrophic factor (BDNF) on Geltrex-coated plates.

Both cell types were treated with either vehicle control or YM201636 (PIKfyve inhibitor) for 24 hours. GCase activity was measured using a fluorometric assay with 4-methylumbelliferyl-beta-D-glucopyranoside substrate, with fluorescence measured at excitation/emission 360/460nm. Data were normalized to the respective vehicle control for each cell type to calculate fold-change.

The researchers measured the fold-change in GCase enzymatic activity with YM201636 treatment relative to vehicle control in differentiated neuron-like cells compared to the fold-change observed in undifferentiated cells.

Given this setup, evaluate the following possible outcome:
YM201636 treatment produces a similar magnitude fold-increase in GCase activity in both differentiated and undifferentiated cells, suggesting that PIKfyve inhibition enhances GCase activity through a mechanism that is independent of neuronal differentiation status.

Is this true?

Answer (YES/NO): NO